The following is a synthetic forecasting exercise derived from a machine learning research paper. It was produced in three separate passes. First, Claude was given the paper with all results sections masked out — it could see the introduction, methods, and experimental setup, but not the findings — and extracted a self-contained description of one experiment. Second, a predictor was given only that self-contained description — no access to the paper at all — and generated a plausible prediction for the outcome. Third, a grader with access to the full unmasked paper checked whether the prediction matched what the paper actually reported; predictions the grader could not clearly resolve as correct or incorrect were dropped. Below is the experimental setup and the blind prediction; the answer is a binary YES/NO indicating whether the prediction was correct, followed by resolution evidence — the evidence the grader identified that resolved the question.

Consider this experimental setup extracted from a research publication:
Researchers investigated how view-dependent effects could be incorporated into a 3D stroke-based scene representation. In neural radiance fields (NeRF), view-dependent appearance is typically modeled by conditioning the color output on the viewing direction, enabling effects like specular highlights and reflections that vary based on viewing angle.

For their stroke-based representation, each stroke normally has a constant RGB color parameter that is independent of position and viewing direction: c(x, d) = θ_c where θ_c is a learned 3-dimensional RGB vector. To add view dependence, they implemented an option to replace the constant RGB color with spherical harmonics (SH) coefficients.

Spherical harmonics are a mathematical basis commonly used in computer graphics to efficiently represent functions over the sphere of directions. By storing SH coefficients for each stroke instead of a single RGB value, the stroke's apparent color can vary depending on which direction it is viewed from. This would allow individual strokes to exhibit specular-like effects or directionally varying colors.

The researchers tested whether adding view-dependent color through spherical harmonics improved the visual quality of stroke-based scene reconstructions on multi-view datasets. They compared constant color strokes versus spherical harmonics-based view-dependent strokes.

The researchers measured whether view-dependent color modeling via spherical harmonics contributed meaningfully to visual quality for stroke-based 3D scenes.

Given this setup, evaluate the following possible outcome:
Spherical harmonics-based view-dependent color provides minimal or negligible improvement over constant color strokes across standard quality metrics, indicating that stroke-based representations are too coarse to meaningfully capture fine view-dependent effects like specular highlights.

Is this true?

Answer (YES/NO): YES